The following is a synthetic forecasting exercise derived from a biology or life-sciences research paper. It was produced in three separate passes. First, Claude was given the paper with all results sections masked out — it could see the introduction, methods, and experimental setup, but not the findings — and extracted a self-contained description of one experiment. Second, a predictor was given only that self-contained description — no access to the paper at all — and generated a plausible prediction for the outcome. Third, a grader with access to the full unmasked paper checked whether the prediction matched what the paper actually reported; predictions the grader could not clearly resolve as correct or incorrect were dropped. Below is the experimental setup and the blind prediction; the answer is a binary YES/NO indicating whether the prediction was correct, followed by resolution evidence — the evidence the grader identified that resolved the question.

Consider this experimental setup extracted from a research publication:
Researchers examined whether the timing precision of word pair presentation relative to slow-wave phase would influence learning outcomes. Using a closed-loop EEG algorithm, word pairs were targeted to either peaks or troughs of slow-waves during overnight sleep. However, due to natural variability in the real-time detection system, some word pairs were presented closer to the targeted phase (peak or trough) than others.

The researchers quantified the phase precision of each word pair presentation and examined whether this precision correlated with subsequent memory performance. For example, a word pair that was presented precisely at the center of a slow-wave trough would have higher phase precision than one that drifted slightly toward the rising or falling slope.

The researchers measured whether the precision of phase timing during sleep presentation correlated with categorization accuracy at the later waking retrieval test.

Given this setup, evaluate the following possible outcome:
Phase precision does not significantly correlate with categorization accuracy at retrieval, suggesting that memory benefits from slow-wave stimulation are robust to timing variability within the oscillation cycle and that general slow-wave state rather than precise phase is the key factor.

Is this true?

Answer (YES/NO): YES